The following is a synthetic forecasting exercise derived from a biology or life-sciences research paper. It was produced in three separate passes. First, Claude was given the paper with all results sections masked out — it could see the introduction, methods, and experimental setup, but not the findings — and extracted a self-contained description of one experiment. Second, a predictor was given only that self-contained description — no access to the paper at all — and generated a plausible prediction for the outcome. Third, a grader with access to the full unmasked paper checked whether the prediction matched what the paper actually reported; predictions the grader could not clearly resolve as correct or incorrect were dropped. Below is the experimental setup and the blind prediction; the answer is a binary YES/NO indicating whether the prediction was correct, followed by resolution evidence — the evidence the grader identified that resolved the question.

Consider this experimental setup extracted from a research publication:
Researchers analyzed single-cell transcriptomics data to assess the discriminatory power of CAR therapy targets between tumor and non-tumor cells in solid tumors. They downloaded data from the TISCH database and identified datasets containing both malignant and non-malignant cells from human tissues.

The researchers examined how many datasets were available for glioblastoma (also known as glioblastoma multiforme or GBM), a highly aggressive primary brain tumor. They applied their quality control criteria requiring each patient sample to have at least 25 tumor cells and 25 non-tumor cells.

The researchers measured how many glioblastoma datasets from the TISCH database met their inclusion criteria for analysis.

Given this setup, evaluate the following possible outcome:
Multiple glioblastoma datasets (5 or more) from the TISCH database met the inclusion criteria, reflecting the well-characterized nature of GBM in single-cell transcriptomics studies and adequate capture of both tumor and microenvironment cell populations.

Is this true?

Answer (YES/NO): YES